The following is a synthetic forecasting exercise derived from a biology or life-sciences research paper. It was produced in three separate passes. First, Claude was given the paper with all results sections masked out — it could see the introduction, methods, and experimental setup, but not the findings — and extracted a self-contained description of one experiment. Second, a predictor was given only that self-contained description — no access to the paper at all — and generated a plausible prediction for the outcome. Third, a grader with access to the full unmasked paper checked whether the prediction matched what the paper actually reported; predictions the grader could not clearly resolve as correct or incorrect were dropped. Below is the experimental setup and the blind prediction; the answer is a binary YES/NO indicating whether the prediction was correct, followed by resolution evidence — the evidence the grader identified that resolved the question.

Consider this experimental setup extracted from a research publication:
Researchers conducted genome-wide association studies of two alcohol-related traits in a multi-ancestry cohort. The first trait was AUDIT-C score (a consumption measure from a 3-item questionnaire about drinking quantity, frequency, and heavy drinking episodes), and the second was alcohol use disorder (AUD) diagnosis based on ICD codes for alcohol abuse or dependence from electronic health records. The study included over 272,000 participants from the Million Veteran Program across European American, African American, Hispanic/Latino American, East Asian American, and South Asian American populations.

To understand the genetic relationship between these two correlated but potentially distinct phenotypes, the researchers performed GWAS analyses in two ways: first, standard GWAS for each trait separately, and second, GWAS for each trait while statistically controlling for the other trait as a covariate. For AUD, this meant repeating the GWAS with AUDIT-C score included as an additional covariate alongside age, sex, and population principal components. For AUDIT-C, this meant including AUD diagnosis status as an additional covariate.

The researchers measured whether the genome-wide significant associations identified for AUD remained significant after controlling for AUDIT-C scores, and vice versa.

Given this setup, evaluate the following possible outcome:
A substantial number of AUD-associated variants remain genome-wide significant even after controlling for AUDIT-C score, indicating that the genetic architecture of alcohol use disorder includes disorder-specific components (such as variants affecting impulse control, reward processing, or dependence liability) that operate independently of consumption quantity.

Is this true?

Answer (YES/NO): YES